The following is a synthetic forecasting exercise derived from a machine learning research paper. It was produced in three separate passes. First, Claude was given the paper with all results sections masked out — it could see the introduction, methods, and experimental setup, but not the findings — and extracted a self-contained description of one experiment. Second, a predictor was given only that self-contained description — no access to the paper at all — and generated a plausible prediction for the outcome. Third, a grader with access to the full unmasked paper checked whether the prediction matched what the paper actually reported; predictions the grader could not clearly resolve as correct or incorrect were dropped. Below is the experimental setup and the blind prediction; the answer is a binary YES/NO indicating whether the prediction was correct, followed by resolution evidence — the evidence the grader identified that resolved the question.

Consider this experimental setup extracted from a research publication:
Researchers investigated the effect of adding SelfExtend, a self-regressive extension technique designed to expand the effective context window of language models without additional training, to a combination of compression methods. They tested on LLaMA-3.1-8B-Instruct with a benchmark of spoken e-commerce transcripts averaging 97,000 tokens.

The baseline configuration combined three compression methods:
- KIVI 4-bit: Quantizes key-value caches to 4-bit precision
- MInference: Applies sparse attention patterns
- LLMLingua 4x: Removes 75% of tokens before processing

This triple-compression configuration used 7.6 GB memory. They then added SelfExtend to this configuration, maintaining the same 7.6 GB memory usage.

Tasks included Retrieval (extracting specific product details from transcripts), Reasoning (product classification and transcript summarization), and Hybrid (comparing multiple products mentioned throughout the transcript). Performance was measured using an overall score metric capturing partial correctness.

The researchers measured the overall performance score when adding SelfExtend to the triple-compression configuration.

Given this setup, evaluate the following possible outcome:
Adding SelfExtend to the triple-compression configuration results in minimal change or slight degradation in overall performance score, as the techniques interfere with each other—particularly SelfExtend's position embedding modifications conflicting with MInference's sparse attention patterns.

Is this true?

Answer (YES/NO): NO